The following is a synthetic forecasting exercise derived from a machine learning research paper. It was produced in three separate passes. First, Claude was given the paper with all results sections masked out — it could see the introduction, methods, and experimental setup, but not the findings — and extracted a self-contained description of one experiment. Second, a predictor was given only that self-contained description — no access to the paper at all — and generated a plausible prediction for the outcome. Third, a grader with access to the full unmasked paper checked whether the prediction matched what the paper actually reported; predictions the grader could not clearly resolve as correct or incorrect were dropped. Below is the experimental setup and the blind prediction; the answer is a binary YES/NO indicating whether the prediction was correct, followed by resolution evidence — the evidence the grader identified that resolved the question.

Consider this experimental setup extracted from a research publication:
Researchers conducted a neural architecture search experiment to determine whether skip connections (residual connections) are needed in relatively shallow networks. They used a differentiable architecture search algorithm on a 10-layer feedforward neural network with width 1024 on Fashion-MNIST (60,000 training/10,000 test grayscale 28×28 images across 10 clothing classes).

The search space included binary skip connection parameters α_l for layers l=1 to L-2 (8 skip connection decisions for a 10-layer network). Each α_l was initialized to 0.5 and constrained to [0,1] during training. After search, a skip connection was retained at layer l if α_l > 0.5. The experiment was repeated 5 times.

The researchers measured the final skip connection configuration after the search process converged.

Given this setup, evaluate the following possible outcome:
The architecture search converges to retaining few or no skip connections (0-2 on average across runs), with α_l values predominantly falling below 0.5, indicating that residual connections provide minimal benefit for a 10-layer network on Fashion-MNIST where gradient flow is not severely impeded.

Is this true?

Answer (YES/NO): NO